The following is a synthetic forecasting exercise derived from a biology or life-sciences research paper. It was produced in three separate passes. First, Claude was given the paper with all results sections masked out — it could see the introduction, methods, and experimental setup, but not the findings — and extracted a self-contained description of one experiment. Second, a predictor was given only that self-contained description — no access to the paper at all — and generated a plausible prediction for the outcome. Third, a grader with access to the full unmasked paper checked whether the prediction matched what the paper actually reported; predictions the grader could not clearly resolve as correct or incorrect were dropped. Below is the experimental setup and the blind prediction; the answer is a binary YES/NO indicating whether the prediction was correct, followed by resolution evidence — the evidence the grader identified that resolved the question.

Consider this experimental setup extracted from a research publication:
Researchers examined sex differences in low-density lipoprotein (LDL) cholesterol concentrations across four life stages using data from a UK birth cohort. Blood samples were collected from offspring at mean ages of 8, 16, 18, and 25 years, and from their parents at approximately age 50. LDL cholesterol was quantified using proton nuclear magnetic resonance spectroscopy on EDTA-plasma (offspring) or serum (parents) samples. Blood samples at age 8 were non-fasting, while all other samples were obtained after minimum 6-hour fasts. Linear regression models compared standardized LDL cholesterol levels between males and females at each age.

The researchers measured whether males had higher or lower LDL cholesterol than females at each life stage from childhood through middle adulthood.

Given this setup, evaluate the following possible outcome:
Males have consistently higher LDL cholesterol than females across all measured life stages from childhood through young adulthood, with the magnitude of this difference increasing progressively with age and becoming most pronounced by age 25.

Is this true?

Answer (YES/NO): NO